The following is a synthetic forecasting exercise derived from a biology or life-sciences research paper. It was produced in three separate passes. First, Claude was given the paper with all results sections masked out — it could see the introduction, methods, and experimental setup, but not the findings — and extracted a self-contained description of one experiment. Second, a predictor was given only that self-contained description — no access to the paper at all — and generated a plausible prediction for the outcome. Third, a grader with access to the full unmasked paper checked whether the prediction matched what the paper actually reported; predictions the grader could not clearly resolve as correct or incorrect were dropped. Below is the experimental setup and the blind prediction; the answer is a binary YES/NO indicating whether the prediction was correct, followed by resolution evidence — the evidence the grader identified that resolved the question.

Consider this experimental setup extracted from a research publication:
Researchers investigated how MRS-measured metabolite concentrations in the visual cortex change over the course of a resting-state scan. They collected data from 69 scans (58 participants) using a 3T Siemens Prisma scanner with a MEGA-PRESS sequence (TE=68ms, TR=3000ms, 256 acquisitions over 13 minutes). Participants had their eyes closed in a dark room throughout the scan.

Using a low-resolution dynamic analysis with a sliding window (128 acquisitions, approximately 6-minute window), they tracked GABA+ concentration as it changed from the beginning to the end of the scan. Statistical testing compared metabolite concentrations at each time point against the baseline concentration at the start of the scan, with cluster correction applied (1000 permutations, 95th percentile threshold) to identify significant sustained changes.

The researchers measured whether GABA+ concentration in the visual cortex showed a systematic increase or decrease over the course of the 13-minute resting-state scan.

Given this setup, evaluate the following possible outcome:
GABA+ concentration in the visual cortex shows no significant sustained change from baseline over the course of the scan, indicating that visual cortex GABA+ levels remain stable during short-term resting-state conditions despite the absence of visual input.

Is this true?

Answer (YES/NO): NO